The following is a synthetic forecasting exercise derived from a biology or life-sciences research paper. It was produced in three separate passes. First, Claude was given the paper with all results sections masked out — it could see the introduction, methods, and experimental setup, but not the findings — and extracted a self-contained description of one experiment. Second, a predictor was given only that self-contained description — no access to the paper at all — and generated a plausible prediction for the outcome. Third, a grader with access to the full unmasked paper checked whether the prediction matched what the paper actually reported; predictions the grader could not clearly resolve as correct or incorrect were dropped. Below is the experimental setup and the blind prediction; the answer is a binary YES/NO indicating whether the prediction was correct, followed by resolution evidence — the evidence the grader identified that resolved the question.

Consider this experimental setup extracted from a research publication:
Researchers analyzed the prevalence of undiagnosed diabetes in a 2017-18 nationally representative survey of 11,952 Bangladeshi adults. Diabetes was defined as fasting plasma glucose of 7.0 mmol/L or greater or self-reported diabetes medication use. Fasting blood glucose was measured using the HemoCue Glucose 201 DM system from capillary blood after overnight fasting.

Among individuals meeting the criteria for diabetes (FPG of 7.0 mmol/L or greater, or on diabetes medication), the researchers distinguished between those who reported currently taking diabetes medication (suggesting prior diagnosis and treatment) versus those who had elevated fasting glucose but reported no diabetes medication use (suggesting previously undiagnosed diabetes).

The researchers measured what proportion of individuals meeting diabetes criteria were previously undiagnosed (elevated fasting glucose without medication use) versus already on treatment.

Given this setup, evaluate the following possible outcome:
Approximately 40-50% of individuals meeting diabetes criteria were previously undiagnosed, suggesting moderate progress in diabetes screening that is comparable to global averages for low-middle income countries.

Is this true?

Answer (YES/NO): NO